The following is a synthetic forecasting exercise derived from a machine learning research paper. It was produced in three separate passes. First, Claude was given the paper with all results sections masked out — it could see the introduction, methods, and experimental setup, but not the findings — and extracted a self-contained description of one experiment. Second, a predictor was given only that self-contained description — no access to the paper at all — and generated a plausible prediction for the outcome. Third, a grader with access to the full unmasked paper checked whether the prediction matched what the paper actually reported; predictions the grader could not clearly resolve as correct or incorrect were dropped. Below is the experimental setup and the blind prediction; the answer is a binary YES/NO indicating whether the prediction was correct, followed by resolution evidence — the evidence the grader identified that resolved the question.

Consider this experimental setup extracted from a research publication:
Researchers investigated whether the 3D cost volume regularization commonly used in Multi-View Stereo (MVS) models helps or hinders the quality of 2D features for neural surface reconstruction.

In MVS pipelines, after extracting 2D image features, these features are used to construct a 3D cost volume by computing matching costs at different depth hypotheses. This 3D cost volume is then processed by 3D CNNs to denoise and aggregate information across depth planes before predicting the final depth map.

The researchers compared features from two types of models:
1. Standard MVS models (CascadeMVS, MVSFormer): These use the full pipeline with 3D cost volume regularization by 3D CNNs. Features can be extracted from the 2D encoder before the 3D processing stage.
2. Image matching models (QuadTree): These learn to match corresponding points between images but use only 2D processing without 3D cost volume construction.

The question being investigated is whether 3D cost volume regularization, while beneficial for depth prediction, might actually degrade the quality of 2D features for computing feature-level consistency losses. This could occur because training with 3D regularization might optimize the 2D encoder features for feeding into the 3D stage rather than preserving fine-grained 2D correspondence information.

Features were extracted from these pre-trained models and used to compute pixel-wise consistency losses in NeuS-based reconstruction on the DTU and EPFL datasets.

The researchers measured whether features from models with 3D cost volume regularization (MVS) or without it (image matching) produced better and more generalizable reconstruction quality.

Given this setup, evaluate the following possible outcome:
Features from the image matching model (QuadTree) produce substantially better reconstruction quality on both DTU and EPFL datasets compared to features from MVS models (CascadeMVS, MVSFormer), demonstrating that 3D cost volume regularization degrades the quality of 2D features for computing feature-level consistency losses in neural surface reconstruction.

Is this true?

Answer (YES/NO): NO